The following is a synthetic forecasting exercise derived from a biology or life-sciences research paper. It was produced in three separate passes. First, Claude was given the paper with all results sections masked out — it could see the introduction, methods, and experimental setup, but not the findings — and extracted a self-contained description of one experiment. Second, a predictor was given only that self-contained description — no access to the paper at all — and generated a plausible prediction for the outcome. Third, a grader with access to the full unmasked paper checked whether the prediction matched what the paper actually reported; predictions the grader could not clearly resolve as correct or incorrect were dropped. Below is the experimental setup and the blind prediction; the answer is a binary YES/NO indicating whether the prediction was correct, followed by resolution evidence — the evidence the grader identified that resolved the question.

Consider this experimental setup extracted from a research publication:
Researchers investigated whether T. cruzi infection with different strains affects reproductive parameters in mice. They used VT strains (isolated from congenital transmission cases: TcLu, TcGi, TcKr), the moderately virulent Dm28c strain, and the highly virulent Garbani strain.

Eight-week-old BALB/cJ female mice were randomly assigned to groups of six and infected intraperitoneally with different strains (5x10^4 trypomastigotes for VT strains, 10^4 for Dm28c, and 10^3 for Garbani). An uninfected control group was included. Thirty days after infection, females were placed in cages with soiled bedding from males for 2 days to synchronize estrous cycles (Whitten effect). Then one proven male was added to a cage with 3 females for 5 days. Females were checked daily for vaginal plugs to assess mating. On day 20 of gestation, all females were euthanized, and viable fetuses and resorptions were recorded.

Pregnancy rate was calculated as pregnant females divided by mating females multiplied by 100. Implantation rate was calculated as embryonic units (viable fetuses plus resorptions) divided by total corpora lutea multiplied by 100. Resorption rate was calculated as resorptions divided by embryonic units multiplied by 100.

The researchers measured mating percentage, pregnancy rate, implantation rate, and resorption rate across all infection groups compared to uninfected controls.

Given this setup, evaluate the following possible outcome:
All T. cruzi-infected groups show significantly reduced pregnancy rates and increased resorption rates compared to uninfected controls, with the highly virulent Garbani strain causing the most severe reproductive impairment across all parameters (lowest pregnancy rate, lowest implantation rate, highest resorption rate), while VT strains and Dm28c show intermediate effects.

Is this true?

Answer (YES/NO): NO